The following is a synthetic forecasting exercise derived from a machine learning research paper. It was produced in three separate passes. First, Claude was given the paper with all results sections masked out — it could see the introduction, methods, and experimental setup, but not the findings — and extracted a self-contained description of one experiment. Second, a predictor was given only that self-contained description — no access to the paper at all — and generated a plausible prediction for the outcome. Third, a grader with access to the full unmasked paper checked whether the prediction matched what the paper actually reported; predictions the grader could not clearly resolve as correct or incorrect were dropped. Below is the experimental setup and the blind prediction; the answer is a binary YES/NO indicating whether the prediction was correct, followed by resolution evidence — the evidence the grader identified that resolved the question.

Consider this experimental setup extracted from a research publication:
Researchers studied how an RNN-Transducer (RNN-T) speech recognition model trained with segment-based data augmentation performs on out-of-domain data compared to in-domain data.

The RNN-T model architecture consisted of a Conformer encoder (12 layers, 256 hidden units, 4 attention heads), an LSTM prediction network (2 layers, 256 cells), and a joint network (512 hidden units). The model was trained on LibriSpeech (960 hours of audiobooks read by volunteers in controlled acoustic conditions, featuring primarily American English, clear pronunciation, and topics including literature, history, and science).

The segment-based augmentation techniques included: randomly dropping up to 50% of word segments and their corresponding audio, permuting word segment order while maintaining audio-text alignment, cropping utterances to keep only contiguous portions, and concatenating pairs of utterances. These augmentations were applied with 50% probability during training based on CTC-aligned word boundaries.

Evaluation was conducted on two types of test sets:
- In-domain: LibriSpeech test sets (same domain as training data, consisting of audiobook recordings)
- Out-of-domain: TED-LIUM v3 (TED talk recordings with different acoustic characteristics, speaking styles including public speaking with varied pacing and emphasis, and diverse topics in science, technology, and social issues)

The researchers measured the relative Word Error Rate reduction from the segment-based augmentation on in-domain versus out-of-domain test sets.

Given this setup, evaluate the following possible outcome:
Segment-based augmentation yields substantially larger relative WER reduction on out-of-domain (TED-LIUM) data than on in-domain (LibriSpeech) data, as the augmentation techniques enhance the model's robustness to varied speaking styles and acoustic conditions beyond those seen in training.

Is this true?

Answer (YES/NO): NO